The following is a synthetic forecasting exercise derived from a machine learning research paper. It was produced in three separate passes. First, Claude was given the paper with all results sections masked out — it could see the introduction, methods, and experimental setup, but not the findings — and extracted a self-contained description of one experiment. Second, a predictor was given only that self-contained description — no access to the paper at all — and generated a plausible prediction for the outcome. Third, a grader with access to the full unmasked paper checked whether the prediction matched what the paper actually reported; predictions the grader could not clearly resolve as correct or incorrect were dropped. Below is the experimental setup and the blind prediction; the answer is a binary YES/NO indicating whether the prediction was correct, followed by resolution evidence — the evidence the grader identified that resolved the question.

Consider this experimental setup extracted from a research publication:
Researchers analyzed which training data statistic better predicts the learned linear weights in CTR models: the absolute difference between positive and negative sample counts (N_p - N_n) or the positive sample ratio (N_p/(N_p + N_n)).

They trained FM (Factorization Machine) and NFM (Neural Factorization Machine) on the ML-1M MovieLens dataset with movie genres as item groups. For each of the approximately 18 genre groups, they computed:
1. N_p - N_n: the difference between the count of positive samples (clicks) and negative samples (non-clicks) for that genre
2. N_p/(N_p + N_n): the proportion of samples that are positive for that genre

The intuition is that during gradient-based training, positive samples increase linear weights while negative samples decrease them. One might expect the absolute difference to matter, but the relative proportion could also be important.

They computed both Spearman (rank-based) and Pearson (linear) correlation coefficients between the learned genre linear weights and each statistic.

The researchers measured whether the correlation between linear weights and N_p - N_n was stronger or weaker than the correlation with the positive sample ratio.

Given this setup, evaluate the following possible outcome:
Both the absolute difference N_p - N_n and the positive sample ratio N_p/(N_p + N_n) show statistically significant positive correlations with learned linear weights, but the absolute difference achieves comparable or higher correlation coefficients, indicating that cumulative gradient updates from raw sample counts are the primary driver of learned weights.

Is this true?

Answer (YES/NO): NO